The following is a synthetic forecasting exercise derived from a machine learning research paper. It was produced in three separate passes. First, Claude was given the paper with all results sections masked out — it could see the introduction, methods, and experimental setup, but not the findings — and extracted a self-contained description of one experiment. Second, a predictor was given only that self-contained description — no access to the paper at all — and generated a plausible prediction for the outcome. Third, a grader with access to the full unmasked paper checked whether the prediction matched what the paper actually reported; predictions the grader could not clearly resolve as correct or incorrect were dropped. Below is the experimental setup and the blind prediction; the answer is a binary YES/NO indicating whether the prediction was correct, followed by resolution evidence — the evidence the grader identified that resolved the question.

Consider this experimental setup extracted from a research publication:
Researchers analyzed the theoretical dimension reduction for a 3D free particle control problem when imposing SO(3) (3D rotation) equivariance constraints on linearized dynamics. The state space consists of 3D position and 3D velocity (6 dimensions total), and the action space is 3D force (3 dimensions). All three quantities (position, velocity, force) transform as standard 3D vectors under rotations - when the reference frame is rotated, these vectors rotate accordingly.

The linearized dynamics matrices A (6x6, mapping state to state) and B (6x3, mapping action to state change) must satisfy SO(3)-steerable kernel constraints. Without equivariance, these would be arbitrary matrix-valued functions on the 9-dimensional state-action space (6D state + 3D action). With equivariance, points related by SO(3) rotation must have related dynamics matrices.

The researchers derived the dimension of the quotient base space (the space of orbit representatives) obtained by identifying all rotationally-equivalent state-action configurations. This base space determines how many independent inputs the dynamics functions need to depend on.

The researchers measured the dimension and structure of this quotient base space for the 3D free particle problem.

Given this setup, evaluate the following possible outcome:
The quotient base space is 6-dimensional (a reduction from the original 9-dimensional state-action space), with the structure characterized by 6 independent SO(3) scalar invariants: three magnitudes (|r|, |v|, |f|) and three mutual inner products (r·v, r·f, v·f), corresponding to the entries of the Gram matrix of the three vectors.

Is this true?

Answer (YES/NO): NO